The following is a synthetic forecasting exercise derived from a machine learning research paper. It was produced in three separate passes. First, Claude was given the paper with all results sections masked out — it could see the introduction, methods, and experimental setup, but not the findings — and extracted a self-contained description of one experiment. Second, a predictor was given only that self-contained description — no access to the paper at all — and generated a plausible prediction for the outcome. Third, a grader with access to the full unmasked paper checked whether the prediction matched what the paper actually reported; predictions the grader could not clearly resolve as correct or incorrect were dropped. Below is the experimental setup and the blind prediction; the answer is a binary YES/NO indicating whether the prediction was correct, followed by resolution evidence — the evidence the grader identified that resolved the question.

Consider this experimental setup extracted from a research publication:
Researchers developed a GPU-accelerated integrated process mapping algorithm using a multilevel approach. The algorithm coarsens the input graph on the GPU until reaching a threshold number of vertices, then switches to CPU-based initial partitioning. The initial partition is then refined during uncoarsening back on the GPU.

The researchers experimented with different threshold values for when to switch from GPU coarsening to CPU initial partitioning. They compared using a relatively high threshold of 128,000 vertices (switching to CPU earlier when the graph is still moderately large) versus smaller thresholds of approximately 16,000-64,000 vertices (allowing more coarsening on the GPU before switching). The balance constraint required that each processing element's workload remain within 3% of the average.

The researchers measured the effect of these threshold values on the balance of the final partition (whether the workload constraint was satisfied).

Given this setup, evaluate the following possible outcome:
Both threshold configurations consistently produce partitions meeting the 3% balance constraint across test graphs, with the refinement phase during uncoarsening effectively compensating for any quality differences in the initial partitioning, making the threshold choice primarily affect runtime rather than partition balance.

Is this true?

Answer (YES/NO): NO